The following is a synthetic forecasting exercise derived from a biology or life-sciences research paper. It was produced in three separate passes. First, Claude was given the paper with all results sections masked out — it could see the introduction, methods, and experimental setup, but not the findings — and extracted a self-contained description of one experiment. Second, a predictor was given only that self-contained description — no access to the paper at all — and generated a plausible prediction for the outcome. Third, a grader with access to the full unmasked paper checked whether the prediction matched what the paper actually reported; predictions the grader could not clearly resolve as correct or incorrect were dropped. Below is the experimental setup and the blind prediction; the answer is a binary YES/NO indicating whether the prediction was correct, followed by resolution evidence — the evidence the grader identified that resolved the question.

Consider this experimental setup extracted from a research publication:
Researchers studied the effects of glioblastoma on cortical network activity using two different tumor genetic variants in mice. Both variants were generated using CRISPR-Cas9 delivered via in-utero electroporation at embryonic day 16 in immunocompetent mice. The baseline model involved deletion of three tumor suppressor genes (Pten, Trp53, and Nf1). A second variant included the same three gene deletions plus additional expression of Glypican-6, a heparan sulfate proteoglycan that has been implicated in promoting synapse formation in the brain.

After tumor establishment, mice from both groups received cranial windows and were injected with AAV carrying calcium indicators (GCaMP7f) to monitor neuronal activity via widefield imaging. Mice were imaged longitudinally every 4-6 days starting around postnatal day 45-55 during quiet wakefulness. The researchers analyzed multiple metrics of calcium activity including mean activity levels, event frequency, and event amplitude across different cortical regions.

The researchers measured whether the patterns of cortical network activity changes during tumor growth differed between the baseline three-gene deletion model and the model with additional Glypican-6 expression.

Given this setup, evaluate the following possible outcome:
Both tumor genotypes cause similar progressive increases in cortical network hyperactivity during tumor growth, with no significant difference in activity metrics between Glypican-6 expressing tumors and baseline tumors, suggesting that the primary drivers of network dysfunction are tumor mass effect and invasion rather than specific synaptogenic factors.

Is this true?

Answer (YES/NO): NO